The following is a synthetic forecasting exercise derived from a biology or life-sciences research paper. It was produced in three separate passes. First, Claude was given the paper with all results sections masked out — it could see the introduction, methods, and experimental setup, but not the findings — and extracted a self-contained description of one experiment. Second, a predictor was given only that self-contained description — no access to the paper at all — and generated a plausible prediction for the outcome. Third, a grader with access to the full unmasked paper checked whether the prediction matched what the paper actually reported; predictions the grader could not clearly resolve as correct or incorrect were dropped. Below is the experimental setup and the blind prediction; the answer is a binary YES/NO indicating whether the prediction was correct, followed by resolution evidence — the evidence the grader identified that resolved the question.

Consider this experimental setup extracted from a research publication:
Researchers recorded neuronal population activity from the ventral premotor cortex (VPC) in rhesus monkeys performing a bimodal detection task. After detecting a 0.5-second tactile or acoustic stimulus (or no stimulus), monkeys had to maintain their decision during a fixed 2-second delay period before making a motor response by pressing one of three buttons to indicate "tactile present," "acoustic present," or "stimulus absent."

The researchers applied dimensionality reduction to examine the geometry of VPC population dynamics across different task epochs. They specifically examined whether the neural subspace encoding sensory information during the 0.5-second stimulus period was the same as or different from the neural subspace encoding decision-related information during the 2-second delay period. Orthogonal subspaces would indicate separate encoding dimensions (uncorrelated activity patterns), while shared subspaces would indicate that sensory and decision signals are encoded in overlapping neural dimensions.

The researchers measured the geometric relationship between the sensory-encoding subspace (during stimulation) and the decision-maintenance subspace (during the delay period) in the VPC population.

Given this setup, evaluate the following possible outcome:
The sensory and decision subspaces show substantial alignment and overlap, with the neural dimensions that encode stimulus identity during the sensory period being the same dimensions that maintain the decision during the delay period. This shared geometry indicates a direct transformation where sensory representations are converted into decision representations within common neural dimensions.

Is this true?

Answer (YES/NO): NO